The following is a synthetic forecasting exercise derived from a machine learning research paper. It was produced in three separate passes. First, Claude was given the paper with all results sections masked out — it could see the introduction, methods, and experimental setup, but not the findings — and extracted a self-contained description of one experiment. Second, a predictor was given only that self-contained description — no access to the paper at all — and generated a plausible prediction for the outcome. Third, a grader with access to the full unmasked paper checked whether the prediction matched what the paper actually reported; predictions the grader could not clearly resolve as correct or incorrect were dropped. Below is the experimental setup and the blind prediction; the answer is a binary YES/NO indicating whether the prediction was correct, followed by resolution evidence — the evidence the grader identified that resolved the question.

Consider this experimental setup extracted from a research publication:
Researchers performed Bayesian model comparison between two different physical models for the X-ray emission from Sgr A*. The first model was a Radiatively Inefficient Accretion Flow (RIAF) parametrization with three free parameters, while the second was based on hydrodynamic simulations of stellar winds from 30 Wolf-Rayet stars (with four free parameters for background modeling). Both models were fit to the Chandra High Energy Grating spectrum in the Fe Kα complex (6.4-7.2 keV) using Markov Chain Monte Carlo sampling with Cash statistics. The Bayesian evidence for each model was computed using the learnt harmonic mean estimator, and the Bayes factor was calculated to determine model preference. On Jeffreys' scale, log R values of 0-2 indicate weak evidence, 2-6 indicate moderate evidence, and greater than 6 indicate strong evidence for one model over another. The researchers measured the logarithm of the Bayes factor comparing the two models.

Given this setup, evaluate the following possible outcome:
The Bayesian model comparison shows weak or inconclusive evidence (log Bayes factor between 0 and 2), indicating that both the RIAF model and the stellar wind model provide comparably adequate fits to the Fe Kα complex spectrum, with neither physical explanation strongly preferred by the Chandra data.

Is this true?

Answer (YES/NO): YES